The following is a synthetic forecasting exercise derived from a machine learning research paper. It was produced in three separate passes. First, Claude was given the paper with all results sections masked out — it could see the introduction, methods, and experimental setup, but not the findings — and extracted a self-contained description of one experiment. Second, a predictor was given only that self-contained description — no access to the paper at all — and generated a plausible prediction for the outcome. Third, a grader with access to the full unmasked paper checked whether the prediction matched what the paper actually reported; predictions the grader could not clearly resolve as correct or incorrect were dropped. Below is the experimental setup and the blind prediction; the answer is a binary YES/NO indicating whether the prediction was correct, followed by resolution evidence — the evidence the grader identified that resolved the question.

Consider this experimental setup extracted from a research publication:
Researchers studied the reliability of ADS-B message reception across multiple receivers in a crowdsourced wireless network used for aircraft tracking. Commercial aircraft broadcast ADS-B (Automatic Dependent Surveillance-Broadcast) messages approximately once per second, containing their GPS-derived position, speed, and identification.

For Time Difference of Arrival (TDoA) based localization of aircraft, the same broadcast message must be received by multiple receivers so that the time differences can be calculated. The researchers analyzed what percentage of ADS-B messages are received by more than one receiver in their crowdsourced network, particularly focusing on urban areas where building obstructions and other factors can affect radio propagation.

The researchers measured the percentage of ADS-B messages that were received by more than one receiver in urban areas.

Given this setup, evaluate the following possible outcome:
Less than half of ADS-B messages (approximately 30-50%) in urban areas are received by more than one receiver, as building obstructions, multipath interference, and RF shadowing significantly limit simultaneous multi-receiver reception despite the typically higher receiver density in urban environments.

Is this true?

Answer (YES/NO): NO